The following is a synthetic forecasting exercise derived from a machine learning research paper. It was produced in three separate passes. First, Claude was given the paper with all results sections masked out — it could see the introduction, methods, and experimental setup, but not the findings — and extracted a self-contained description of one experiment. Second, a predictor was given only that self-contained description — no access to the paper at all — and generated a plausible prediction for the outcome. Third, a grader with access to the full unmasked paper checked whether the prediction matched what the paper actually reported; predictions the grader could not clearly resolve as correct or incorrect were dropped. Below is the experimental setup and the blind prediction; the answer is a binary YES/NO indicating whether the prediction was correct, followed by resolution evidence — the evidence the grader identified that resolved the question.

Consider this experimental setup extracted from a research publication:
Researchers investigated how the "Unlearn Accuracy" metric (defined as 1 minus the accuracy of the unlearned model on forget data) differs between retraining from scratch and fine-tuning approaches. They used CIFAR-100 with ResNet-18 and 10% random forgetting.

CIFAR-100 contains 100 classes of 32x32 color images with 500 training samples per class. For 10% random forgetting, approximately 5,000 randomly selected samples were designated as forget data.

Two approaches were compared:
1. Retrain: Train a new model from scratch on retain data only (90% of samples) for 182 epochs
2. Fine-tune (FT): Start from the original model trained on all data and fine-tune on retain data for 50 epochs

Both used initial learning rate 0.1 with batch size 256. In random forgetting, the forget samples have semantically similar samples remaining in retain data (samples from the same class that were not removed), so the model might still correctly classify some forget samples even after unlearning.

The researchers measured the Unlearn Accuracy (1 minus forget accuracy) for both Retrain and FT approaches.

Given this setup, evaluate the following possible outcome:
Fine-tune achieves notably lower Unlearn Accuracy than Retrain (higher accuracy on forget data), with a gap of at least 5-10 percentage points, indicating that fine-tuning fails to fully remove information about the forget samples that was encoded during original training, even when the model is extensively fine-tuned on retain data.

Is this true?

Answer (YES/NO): YES